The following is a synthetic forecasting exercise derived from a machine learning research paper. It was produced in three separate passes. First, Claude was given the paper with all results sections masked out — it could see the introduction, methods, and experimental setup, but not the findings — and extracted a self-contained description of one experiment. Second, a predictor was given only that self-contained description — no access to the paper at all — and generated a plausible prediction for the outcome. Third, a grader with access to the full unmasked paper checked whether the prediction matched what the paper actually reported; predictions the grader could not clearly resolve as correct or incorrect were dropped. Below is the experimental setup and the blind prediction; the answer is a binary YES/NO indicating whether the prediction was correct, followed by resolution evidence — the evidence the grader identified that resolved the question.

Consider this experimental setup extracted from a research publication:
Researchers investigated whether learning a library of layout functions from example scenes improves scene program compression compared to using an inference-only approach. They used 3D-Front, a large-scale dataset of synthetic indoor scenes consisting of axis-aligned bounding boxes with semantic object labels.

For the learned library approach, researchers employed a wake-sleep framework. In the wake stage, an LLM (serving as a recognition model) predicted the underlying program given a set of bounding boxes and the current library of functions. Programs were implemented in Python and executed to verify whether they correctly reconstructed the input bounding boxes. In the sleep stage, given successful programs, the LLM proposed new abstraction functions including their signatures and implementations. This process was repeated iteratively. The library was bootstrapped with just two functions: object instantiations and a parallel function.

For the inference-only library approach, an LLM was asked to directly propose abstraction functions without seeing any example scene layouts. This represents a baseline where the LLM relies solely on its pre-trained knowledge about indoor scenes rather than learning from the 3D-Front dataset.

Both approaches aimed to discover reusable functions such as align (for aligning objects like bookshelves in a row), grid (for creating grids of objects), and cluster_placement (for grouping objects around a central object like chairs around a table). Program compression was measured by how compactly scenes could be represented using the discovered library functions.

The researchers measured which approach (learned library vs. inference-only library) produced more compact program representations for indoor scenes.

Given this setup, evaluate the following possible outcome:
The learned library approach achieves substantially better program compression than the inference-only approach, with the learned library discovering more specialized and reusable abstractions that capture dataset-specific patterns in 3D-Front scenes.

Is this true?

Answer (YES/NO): YES